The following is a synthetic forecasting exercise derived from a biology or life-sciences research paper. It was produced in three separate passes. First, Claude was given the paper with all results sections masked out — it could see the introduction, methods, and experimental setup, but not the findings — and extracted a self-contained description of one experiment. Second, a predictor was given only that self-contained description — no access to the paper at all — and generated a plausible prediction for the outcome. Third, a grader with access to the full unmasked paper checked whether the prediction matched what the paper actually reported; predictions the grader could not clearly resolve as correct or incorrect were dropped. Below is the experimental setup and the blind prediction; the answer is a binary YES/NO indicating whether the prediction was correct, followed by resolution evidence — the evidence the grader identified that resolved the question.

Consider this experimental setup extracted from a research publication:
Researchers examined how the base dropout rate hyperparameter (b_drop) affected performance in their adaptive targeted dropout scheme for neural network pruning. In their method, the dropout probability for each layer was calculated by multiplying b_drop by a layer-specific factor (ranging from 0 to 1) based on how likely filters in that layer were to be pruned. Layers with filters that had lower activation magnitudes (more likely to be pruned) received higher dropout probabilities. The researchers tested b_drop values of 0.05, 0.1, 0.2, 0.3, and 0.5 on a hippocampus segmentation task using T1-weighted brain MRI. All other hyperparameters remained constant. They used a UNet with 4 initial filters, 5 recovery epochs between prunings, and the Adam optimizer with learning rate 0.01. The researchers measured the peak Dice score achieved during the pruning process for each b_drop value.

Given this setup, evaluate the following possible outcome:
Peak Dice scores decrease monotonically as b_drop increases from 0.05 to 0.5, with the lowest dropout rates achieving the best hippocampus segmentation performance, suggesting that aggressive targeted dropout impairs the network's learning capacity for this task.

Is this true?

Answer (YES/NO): NO